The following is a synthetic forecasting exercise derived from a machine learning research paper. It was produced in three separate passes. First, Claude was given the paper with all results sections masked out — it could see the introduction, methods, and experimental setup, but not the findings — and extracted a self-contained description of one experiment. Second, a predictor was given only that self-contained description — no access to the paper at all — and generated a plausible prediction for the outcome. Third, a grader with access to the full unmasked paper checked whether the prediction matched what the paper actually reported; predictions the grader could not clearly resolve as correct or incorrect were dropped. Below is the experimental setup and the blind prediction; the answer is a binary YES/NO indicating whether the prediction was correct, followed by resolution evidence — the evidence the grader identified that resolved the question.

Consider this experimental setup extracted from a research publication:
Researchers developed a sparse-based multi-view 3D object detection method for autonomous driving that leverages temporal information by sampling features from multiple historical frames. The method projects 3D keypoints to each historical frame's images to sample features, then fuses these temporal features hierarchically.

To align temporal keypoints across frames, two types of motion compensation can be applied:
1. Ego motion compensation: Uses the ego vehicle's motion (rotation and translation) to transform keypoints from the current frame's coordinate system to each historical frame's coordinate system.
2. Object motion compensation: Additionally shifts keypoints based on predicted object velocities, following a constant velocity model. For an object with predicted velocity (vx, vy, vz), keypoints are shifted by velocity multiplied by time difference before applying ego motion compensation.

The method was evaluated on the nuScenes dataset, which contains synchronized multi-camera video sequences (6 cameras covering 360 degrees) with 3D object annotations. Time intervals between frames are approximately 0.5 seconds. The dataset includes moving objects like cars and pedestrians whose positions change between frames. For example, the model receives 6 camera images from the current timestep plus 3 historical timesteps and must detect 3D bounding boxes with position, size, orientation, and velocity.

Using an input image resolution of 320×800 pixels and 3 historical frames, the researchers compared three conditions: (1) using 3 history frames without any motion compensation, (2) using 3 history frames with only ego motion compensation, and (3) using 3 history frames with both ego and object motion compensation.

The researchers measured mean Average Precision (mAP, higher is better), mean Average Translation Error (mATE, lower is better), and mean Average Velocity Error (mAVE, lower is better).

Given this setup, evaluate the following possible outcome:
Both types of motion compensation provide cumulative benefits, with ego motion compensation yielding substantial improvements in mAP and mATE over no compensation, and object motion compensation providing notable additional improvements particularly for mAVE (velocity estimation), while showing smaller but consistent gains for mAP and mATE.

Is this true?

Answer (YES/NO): NO